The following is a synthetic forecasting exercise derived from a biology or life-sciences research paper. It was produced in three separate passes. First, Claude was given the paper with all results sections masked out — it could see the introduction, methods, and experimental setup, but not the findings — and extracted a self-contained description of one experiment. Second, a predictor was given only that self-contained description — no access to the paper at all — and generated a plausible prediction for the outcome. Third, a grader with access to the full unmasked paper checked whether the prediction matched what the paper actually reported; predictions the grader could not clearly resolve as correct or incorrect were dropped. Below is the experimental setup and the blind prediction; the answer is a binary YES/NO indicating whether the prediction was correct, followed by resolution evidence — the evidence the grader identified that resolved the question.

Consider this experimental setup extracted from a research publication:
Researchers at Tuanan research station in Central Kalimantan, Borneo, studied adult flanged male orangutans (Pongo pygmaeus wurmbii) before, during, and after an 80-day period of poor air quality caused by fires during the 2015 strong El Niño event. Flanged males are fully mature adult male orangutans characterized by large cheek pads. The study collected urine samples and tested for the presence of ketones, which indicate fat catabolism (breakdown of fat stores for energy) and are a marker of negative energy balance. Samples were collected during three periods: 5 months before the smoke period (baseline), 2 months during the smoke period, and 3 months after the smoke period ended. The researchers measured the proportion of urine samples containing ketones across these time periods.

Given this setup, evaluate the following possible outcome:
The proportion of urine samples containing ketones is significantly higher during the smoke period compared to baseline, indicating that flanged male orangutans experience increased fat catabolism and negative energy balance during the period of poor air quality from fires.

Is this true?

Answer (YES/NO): NO